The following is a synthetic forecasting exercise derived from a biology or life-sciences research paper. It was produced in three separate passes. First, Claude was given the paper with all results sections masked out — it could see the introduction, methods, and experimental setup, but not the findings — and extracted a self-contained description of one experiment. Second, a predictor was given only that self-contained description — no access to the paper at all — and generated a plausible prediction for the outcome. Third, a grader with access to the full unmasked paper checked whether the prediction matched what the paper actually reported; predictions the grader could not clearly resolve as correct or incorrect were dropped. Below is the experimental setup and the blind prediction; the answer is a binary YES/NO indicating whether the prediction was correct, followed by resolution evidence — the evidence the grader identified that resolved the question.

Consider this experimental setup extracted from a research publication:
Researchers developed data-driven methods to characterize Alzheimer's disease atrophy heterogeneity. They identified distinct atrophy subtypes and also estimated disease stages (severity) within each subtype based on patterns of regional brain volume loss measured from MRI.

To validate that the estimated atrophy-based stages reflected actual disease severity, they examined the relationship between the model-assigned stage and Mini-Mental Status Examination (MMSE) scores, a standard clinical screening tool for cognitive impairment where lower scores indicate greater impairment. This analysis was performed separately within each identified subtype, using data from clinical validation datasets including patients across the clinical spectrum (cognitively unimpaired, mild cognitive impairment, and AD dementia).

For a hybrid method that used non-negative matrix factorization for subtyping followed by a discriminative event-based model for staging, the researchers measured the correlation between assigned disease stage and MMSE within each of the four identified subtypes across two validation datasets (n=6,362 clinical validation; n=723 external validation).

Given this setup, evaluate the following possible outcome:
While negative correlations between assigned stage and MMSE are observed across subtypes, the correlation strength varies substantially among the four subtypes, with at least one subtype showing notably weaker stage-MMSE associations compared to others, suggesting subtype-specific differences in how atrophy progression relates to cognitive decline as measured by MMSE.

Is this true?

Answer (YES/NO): NO